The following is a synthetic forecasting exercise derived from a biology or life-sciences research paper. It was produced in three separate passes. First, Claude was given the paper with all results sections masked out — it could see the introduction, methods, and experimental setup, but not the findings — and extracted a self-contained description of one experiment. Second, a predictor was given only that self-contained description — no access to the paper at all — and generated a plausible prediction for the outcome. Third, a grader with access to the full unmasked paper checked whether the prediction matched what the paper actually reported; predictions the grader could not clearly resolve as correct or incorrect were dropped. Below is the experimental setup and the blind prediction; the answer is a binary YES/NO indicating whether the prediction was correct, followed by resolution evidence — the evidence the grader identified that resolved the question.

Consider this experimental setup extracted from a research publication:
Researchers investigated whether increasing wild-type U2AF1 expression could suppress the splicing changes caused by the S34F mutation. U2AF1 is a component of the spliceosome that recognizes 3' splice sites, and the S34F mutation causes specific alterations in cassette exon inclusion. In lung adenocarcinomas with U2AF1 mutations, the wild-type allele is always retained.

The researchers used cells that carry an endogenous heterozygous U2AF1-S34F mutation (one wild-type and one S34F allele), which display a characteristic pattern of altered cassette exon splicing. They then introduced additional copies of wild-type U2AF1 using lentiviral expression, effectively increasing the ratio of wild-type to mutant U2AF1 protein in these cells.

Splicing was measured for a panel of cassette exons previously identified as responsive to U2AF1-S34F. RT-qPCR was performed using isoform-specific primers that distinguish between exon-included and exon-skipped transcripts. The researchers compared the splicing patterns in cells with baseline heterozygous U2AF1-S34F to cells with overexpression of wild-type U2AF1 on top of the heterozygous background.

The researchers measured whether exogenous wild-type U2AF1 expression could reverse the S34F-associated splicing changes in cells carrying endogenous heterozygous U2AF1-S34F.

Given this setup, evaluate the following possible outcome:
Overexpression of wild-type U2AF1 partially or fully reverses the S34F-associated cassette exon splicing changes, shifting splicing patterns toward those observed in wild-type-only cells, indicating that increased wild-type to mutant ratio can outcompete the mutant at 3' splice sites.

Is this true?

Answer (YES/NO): YES